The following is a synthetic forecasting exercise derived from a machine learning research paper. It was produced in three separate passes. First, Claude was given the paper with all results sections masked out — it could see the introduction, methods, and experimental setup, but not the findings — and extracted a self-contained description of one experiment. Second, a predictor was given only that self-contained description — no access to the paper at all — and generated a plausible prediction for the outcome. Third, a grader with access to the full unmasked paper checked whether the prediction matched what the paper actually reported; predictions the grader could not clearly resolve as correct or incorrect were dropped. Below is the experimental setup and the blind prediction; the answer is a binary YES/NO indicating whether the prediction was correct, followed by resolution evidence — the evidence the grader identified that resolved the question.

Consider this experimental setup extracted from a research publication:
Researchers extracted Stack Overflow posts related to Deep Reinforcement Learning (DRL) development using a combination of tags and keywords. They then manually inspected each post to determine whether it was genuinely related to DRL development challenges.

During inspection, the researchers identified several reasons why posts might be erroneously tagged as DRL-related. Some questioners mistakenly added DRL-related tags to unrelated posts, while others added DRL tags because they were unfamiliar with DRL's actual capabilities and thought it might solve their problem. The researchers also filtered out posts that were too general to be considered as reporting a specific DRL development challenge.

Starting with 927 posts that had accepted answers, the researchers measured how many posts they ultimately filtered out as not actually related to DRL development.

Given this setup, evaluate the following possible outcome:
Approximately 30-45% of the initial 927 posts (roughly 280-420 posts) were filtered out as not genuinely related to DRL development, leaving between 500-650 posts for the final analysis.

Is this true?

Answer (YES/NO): NO